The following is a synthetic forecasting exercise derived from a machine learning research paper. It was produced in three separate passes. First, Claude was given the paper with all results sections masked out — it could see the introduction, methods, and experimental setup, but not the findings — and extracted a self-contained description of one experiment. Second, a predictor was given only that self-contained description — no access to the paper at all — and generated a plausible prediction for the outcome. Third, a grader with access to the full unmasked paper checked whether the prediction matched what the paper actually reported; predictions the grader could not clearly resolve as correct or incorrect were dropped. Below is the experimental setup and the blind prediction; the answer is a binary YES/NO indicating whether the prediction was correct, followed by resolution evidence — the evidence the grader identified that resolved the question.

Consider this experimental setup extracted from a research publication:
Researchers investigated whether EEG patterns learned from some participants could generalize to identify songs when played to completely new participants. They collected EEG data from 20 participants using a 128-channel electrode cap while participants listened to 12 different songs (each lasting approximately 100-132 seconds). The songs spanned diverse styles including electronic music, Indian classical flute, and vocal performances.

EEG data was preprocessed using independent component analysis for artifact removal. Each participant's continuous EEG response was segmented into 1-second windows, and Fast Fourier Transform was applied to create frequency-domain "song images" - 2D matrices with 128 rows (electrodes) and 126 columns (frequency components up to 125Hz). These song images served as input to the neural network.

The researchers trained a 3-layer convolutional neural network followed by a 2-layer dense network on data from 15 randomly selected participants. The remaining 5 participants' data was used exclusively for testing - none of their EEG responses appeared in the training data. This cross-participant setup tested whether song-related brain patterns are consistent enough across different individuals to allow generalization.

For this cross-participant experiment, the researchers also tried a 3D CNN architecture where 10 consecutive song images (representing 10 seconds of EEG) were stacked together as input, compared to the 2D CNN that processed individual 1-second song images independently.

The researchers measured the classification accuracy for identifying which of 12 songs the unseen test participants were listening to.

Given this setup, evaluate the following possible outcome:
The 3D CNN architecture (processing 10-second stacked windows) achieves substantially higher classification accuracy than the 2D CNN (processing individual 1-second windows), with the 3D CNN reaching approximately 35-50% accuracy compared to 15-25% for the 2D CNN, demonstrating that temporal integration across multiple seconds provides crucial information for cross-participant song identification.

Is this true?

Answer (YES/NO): NO